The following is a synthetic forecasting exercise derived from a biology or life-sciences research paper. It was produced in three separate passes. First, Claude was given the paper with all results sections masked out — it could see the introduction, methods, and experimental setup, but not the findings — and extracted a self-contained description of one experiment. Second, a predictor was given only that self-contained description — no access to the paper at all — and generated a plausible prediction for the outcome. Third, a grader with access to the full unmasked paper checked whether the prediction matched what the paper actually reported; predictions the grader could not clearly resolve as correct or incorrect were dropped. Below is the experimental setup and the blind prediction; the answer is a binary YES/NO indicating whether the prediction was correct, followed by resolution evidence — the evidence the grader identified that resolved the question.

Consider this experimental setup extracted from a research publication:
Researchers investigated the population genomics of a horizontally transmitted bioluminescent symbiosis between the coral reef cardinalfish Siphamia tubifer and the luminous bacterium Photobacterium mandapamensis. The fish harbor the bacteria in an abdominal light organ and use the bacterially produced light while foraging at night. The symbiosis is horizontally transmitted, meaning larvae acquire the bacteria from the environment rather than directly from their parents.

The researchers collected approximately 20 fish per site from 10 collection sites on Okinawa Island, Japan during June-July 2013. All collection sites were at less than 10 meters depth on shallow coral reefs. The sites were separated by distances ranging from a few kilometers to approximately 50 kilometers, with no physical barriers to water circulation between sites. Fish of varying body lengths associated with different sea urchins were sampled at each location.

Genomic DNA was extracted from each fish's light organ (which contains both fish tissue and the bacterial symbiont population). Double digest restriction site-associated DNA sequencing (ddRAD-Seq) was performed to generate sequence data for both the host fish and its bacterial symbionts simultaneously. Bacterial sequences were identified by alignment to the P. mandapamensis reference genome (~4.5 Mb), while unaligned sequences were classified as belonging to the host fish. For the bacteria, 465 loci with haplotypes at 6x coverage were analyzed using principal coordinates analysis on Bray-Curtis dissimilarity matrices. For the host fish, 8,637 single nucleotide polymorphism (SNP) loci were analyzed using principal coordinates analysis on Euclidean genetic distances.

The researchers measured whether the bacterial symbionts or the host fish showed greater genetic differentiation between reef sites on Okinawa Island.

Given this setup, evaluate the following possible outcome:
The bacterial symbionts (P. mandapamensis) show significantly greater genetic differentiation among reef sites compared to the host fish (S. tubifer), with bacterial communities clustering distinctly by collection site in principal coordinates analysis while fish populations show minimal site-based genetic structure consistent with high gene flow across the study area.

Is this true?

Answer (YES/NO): NO